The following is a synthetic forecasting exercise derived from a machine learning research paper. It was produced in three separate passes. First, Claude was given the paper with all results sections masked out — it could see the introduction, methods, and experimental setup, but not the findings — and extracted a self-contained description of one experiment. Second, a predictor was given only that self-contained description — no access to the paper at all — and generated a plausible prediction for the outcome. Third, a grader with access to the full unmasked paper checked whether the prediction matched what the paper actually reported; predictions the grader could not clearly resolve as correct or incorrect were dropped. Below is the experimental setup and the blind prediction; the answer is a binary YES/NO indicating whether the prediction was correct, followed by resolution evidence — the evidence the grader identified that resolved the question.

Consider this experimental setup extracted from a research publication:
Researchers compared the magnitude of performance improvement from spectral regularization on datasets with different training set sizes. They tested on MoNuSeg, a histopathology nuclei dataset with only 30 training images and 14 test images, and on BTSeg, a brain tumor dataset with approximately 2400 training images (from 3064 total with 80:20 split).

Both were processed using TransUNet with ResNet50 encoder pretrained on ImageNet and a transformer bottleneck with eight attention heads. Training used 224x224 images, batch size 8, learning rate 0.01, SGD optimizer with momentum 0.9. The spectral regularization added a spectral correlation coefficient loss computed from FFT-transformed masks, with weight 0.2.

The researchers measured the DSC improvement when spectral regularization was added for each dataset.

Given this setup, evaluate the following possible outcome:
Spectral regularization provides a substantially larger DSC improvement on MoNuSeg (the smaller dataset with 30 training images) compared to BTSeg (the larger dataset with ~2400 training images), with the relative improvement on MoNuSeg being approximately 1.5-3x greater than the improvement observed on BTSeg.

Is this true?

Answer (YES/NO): NO